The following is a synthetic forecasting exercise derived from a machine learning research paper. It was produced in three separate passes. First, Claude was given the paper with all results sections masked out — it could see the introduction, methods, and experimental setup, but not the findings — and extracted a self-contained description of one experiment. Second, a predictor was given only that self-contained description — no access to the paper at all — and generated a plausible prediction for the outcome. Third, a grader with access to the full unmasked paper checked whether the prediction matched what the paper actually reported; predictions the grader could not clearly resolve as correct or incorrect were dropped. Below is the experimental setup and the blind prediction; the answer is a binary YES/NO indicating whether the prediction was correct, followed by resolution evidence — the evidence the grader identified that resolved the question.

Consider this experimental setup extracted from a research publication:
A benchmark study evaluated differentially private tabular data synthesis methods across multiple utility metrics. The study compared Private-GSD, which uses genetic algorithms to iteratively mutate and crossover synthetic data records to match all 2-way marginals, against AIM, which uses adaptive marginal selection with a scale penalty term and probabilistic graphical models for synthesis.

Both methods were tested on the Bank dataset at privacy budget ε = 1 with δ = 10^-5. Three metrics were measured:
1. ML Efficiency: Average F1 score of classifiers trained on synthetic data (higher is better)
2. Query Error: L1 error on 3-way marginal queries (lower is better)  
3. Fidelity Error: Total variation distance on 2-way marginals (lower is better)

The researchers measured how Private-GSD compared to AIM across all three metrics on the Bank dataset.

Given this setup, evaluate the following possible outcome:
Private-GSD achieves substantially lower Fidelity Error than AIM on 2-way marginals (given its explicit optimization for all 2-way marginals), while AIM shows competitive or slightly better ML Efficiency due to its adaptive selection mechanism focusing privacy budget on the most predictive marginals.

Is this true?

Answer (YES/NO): NO